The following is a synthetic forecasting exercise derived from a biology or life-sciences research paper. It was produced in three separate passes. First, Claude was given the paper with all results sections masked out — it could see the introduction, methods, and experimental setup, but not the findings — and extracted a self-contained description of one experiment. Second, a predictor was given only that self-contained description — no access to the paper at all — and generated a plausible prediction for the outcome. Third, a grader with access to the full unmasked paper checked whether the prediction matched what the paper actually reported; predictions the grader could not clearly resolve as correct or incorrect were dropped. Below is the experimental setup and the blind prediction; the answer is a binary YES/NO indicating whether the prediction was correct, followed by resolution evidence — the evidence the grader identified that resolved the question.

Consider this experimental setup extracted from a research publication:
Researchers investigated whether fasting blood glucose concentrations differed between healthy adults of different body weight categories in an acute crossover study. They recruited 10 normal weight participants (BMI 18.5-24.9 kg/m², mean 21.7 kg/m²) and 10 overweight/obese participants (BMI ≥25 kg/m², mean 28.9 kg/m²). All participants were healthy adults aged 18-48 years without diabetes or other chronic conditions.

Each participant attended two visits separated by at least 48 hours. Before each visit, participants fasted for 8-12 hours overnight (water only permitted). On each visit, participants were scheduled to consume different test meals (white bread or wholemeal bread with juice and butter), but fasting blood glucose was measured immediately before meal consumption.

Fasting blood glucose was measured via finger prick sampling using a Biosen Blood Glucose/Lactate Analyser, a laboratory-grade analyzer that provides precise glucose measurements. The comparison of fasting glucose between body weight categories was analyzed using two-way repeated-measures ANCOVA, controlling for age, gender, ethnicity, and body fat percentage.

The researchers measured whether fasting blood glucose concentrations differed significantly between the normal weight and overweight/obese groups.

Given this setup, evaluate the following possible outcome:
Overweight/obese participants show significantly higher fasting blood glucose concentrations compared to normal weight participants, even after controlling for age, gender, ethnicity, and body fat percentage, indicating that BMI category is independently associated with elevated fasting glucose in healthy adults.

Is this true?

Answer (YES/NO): NO